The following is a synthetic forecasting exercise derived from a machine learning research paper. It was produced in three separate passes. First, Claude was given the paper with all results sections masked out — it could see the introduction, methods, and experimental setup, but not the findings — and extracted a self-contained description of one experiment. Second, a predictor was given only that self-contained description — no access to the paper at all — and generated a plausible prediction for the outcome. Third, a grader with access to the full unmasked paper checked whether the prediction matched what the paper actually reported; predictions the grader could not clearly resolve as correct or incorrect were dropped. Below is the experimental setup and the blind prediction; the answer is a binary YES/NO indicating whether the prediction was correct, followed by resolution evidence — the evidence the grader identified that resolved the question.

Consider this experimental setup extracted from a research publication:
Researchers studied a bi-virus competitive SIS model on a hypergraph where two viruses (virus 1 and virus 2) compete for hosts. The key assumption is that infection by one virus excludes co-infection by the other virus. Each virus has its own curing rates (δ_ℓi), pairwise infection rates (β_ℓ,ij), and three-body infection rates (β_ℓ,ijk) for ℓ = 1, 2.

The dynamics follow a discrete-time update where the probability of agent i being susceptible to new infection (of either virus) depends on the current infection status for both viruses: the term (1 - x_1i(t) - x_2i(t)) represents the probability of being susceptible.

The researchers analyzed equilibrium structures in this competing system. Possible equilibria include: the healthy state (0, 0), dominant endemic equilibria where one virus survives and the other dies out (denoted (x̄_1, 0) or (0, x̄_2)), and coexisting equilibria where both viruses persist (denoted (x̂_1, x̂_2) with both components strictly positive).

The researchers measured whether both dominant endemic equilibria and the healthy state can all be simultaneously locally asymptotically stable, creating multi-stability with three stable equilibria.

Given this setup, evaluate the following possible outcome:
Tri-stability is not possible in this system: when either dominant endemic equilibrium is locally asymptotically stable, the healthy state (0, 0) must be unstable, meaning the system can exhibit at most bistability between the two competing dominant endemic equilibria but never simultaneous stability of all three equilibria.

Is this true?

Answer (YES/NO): NO